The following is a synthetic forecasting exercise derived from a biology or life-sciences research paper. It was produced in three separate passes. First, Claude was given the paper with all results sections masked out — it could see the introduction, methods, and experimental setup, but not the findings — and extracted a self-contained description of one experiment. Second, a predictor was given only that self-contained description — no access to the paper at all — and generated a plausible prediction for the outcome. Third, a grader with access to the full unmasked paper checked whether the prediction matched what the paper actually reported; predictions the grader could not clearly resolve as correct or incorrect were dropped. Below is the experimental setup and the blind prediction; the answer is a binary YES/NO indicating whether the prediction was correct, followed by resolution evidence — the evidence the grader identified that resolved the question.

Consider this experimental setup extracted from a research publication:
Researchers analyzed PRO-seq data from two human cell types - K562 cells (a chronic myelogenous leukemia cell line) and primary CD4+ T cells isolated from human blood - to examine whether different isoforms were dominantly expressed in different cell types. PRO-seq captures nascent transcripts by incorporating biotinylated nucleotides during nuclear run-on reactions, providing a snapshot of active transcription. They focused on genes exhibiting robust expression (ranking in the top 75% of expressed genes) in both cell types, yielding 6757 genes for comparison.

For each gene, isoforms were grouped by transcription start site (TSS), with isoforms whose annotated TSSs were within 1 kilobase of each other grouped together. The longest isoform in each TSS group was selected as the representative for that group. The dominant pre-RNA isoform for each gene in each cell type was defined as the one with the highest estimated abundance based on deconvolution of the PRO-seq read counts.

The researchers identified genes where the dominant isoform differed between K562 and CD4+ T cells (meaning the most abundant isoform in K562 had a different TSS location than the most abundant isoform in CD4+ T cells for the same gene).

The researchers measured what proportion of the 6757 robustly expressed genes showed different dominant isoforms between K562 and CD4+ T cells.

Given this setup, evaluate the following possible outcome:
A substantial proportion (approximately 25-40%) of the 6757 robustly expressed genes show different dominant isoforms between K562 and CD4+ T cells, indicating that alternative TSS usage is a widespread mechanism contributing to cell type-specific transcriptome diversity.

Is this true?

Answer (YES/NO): NO